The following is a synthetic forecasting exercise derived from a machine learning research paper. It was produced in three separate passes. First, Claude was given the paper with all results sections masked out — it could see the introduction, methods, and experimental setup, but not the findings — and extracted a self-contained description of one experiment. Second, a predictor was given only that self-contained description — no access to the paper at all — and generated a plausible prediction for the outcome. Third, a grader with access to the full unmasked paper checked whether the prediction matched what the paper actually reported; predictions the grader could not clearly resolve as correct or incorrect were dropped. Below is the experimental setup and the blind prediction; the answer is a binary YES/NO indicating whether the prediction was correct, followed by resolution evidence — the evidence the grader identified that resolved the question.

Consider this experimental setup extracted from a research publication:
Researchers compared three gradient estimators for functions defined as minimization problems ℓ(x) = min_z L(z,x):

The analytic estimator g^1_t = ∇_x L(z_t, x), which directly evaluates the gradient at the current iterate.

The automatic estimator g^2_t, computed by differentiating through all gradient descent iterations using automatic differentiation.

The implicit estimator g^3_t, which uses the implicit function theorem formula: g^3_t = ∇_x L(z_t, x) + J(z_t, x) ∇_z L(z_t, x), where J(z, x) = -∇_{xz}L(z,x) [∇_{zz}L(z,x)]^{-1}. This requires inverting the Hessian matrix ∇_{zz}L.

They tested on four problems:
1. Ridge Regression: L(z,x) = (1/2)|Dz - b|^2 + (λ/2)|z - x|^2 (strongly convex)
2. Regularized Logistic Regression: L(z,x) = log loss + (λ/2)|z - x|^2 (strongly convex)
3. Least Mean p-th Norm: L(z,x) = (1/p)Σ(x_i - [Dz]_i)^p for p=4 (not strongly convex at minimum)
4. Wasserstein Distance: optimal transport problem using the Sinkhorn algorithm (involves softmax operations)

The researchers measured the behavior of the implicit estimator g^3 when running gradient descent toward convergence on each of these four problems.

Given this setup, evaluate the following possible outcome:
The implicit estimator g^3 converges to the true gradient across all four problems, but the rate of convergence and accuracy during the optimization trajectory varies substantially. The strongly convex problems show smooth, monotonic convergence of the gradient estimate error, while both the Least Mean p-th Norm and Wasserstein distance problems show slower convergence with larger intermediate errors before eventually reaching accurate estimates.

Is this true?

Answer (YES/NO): NO